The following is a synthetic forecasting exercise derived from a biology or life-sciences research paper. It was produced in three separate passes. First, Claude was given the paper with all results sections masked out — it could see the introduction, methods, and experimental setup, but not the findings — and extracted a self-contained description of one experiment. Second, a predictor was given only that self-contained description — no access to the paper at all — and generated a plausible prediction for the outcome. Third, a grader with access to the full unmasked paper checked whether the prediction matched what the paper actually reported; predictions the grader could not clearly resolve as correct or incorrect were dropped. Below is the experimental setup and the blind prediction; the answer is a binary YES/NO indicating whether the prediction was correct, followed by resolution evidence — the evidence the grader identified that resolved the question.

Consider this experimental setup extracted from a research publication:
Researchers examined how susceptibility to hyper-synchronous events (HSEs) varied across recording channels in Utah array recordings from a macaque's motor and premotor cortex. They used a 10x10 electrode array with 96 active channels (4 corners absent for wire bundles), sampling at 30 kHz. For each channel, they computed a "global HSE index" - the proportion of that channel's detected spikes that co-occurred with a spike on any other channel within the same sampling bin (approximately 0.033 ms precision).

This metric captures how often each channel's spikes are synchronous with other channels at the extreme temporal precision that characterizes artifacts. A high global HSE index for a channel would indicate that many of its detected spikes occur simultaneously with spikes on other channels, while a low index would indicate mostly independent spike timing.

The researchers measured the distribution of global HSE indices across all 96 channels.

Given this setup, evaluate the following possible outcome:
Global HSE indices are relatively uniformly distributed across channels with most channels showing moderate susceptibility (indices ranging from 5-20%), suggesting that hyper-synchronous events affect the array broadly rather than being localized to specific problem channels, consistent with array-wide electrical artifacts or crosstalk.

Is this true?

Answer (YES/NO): NO